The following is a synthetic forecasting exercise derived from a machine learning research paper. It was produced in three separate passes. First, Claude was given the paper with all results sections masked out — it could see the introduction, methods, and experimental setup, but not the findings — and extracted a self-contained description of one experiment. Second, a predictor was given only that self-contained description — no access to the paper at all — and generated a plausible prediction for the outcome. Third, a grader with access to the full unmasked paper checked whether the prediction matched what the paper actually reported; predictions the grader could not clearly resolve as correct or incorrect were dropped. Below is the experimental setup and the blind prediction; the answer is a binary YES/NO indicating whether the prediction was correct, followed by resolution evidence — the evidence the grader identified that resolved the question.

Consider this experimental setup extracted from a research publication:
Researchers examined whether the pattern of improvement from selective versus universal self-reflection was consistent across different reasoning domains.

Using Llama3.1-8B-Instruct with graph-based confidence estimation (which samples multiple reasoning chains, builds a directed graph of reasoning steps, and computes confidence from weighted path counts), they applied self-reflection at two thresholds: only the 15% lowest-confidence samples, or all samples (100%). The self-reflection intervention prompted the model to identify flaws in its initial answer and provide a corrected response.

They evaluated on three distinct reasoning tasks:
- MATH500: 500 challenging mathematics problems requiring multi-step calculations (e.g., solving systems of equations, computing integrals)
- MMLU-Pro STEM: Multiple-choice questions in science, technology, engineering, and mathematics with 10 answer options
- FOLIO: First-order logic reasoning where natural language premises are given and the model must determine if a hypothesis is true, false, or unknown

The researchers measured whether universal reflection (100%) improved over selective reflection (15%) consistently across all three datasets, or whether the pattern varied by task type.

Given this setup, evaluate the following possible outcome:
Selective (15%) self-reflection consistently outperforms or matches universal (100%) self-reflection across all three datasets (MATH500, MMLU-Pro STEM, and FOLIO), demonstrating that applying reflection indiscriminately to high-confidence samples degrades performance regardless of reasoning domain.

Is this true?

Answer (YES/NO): YES